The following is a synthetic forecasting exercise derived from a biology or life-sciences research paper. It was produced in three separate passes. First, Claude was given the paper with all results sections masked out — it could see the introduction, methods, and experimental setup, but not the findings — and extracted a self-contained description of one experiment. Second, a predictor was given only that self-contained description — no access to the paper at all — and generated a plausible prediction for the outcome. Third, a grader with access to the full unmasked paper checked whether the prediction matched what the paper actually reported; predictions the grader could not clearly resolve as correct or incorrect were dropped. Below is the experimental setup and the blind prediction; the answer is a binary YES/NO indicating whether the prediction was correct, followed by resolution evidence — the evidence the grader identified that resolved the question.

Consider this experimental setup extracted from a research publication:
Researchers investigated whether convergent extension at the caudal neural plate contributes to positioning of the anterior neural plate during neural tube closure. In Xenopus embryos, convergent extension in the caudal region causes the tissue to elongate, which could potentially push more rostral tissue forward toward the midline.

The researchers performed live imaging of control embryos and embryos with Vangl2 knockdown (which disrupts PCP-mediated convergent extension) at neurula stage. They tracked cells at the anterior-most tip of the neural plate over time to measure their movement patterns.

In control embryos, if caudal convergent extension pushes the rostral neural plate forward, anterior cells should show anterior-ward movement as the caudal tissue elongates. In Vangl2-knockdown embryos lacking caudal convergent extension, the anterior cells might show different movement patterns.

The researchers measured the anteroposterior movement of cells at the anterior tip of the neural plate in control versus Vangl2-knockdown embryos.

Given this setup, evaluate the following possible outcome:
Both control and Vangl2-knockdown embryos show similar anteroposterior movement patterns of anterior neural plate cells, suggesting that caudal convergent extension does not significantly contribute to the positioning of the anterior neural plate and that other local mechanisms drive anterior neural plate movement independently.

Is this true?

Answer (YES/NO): NO